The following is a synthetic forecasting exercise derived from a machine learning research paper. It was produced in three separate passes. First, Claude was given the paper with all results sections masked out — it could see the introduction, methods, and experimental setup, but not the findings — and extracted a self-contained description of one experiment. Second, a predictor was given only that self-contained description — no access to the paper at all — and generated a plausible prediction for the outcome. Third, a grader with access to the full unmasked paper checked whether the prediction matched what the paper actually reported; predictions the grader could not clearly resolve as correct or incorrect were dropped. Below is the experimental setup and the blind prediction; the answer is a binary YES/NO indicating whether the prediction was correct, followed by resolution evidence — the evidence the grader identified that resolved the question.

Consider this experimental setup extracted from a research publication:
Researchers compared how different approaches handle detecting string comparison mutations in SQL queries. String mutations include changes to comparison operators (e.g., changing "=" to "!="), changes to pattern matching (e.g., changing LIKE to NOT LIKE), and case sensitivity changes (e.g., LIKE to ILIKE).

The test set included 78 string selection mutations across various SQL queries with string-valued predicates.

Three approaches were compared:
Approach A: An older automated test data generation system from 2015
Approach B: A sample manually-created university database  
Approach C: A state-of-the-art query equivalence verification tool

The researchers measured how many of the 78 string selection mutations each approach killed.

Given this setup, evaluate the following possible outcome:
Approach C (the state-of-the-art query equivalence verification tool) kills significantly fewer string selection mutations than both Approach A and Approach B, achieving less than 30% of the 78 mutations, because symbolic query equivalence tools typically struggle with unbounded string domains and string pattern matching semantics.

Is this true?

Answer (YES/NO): YES